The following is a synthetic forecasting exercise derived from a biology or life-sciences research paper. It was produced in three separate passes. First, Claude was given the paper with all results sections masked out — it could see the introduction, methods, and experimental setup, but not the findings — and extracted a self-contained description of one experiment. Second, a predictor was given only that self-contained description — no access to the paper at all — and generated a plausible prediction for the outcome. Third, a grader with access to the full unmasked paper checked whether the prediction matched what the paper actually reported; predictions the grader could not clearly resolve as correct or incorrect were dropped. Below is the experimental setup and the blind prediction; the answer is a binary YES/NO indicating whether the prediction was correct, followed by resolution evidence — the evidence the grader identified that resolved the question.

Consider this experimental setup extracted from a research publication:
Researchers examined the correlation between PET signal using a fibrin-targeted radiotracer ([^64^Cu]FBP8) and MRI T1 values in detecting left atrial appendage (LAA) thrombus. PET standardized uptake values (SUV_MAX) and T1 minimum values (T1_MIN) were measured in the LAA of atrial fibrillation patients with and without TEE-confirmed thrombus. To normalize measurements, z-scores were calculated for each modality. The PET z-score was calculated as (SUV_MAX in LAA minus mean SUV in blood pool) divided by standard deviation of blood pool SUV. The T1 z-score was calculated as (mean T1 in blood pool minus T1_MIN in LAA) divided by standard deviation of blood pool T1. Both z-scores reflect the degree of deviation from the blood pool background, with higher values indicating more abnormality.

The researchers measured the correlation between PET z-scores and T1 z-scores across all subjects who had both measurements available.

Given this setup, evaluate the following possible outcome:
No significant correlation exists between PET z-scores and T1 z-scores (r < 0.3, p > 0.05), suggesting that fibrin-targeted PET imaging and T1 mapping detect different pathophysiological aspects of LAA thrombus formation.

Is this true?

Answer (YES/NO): NO